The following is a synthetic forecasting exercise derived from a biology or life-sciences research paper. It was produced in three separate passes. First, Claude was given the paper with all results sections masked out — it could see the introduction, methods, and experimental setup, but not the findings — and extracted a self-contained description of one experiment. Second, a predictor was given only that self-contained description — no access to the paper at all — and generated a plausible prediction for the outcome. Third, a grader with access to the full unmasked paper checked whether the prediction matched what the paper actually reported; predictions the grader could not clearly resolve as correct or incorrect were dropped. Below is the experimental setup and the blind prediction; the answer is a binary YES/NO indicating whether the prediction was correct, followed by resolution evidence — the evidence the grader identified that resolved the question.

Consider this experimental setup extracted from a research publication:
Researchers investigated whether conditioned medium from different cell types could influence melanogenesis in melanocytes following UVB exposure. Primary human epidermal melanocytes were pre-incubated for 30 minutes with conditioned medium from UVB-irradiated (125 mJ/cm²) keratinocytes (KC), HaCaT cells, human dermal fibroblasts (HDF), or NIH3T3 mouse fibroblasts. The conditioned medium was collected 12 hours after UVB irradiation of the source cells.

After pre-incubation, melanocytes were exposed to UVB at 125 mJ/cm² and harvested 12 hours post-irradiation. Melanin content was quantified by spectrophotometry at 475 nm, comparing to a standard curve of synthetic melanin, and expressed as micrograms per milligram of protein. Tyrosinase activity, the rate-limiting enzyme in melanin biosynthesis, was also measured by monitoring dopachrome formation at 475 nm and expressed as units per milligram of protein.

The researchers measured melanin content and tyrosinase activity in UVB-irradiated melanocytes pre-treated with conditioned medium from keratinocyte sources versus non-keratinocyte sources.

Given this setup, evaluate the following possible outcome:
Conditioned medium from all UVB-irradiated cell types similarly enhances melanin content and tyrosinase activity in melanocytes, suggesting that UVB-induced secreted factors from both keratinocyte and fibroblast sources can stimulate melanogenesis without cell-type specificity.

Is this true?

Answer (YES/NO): NO